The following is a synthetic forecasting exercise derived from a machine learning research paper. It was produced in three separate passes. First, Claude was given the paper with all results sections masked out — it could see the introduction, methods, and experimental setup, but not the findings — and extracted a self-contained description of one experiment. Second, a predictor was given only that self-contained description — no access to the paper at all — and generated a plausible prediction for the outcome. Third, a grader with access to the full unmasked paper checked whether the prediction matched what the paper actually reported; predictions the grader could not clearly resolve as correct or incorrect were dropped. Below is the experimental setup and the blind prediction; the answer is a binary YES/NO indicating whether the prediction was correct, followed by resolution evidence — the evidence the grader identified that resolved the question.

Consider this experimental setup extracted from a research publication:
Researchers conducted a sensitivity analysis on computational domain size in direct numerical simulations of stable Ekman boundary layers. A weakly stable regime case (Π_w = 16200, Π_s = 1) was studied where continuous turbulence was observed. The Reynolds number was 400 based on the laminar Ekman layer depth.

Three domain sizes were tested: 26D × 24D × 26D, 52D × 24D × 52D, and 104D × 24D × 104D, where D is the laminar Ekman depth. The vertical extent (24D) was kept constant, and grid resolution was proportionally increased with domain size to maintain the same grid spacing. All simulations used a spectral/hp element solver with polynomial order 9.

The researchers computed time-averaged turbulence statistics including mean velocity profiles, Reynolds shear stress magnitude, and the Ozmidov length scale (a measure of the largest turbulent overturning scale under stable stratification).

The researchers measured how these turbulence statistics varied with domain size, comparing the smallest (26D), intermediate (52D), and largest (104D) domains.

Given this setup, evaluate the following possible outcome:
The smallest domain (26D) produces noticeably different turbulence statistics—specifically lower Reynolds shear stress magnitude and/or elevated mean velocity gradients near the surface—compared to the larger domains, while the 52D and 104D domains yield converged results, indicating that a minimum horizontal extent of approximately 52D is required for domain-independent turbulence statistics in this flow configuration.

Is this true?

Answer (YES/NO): YES